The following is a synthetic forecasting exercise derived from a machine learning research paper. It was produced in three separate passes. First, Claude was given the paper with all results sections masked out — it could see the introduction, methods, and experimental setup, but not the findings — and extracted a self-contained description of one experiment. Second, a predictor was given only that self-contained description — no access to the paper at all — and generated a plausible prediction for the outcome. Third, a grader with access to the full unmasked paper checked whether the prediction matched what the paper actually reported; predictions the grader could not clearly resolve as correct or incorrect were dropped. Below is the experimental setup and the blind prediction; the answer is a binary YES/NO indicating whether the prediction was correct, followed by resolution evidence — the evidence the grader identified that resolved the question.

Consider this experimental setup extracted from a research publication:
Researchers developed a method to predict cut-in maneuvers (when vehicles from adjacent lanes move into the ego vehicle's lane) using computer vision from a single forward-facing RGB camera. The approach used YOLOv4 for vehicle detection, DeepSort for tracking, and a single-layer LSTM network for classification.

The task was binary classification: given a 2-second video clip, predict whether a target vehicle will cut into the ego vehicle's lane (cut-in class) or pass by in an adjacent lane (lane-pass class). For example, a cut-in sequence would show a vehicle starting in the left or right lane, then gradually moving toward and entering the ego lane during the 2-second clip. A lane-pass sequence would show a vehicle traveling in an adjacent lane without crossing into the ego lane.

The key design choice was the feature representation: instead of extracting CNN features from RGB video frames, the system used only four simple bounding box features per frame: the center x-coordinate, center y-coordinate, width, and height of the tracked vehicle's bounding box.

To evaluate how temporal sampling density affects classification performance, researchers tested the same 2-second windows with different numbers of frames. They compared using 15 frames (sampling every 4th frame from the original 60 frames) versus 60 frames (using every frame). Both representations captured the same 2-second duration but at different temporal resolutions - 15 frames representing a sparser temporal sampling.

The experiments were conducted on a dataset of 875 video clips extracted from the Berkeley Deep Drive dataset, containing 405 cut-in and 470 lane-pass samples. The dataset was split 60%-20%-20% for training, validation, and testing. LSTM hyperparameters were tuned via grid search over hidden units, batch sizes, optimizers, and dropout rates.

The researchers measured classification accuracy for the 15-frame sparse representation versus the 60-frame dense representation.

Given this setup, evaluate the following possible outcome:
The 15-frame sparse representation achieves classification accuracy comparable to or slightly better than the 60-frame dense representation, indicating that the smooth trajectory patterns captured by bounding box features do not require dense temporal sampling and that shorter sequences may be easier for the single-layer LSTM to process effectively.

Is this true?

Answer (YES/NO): NO